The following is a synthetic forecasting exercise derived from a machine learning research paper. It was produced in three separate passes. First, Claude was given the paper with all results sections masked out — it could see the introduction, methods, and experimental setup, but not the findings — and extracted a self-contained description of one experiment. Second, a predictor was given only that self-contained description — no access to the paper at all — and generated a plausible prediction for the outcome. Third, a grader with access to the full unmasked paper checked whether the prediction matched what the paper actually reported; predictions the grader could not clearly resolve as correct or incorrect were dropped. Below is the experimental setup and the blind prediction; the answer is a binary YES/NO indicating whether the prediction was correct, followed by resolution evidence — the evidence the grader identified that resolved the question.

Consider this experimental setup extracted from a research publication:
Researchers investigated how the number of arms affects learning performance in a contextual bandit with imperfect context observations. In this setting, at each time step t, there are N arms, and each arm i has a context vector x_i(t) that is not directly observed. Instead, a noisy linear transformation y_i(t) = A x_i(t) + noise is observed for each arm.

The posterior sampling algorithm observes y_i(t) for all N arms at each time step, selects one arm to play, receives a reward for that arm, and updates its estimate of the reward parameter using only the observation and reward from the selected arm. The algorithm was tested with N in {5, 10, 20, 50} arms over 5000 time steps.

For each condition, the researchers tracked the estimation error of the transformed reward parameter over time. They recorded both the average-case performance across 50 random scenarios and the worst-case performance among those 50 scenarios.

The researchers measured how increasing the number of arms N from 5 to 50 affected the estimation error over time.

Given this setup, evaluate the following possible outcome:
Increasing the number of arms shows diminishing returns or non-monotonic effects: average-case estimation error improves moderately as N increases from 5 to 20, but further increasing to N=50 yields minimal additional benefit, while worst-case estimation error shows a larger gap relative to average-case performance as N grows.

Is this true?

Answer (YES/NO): NO